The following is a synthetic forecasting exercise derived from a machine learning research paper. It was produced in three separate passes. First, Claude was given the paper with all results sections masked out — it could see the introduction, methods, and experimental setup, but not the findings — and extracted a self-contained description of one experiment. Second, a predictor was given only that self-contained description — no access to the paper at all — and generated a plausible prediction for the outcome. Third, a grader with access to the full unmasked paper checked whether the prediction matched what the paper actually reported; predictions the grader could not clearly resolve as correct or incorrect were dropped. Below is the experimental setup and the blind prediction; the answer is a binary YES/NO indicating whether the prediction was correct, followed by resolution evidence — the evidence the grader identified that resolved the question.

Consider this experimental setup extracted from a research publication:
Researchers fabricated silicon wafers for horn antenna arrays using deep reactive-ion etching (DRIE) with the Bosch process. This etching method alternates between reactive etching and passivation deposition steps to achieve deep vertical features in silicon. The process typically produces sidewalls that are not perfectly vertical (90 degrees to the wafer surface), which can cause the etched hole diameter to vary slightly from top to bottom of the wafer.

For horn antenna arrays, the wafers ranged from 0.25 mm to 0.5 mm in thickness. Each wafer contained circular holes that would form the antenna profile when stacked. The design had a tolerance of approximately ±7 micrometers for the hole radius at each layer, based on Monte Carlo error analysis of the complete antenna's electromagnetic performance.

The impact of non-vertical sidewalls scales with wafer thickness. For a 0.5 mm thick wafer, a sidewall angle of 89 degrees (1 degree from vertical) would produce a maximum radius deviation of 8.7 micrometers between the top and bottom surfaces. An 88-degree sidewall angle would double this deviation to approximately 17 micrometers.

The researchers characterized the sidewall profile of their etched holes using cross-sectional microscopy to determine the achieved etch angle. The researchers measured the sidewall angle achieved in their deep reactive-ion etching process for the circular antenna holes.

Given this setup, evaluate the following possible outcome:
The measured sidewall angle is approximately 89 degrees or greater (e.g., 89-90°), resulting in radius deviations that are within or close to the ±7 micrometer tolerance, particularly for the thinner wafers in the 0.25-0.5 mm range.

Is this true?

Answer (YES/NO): YES